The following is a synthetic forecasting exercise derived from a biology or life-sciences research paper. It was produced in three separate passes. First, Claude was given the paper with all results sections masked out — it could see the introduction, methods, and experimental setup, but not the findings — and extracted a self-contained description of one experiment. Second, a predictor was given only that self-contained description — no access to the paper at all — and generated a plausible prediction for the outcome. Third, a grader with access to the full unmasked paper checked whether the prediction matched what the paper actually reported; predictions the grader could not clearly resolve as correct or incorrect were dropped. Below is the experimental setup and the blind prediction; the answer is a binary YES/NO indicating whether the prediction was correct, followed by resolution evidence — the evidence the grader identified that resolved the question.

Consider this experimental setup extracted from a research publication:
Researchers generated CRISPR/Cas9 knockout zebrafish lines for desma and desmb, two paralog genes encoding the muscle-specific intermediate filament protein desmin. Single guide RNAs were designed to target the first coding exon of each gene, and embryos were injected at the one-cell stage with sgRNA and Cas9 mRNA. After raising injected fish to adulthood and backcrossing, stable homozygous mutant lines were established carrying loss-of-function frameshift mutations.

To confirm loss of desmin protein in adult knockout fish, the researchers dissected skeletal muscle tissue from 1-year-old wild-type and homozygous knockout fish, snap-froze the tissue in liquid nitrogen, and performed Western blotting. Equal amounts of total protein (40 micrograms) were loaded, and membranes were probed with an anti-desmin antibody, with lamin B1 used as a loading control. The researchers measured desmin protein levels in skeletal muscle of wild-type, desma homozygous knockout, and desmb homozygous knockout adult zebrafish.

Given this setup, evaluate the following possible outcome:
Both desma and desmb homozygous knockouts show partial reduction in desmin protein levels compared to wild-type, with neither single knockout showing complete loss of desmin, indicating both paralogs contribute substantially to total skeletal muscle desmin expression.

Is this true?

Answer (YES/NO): NO